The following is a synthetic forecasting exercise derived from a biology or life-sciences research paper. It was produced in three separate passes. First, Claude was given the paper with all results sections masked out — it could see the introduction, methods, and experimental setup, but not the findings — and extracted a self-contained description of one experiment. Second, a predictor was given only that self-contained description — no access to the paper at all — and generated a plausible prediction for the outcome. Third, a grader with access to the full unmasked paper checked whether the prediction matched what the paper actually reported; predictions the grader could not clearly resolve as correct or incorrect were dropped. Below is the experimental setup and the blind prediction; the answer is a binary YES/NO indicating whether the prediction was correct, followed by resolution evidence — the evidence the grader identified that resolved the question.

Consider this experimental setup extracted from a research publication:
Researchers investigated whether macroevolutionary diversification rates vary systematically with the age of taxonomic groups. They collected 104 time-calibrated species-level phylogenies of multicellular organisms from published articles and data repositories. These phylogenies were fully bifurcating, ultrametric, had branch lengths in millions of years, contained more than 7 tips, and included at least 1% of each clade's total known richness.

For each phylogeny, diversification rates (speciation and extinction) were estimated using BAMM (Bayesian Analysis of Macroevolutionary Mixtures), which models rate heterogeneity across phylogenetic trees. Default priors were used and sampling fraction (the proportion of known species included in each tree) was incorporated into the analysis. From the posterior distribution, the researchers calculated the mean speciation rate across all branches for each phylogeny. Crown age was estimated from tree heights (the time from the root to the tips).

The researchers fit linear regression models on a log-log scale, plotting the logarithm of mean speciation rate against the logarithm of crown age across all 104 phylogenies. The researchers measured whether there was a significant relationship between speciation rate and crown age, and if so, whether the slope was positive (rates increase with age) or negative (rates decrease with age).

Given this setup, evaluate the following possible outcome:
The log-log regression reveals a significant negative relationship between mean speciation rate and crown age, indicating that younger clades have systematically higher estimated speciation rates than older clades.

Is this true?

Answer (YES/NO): YES